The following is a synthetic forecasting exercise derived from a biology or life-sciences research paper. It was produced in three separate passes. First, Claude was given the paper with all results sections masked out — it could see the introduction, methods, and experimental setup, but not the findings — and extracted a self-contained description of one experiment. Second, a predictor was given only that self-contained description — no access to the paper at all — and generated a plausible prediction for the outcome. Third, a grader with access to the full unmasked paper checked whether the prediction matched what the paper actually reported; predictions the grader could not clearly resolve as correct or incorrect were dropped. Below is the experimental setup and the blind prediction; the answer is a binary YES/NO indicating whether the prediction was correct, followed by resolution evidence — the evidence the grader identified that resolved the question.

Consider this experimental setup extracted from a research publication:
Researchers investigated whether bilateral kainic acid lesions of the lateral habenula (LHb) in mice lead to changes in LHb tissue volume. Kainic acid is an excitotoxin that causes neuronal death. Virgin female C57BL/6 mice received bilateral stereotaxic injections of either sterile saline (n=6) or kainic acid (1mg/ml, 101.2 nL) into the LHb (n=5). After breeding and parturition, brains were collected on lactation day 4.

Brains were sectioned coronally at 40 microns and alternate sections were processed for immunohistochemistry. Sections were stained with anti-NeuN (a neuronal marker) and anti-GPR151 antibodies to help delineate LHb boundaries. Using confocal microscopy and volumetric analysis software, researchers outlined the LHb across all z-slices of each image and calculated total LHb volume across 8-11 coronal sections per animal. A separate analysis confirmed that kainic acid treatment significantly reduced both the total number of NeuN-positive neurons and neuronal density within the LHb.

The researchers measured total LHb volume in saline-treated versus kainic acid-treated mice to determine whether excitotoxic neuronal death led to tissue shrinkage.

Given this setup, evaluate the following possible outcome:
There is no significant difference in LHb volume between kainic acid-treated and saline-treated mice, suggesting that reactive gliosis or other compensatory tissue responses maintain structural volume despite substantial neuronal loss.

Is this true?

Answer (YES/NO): YES